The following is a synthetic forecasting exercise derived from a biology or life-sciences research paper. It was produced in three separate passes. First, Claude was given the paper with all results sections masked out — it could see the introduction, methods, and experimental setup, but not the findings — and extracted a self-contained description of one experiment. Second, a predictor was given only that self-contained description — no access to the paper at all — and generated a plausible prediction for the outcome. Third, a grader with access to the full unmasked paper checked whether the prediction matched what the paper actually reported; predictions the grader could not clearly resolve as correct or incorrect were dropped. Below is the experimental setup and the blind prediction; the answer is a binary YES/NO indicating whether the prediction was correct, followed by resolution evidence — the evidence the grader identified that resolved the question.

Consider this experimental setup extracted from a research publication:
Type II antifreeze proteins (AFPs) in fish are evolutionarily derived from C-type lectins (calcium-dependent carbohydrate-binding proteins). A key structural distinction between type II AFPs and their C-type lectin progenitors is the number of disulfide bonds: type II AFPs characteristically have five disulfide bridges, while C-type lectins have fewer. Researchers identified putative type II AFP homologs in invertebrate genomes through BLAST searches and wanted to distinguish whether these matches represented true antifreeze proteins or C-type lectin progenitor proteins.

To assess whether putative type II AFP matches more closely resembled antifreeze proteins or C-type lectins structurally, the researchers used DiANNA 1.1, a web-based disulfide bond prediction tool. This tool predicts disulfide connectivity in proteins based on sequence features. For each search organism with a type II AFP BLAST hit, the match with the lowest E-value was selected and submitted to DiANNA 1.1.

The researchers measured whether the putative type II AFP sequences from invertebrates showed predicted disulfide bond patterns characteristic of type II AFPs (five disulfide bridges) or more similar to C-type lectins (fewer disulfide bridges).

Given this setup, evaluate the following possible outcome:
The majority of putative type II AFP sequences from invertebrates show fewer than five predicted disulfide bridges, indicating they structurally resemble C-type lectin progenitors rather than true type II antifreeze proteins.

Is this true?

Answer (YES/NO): NO